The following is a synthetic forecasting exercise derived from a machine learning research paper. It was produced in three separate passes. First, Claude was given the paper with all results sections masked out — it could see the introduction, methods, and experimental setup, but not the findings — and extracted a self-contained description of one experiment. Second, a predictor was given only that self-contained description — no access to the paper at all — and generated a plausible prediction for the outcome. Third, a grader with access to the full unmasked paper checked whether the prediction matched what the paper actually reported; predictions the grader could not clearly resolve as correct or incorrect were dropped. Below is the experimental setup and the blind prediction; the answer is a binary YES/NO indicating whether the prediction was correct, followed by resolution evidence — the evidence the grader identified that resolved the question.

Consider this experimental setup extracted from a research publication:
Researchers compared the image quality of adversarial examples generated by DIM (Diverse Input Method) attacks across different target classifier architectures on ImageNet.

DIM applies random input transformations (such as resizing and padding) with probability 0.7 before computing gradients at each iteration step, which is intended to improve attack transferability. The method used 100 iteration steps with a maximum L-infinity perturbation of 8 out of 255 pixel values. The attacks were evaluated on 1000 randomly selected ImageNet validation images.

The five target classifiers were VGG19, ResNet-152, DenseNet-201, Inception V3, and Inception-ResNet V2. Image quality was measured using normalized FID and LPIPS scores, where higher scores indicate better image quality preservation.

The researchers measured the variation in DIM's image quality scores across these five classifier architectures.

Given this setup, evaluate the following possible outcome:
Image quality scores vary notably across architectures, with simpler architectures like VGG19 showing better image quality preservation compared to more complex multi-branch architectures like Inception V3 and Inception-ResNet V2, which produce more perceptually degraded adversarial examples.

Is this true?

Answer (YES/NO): NO